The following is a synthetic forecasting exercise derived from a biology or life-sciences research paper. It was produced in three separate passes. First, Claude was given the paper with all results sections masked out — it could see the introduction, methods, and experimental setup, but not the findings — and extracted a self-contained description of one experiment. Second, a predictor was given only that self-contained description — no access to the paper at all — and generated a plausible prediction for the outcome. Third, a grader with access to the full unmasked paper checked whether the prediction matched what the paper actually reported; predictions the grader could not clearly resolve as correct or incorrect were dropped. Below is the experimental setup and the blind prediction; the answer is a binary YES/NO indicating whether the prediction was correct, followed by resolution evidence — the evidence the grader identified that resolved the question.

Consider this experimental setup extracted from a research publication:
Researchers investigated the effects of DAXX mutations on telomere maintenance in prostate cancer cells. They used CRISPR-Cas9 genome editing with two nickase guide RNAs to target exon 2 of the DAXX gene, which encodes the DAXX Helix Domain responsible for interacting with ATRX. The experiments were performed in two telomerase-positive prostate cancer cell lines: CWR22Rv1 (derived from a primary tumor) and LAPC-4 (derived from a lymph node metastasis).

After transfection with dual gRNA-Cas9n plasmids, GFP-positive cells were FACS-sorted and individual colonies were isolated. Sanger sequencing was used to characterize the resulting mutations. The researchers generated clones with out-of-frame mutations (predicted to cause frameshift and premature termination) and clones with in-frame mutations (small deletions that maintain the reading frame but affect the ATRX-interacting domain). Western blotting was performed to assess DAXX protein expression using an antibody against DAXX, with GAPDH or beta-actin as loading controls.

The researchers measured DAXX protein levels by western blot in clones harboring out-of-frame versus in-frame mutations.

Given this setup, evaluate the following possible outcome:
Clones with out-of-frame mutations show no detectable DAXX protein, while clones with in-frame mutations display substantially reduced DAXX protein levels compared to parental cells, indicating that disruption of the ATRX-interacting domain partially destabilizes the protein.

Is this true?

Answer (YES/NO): NO